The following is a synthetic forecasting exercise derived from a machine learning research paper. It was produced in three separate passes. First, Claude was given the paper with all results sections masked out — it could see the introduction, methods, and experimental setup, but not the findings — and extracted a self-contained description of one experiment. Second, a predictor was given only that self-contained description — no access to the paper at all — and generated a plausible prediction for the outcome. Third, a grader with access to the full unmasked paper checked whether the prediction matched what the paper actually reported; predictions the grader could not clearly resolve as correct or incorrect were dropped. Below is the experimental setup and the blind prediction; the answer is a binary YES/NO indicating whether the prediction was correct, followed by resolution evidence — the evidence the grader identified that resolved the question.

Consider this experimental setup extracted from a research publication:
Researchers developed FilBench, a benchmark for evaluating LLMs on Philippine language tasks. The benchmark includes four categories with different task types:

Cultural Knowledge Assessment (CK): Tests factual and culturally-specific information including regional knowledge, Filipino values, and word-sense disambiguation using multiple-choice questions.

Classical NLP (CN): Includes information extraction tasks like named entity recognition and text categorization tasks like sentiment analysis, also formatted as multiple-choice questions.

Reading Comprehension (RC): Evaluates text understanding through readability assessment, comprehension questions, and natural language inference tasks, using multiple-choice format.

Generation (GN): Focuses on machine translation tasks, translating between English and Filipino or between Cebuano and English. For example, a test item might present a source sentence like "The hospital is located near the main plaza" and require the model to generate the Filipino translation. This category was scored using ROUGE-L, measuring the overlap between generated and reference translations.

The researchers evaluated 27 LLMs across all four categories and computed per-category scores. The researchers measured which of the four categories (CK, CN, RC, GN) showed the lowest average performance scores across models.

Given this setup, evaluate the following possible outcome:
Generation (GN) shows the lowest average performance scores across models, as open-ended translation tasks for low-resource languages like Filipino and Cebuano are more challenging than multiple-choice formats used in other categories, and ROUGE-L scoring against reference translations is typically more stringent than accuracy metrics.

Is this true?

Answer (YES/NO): YES